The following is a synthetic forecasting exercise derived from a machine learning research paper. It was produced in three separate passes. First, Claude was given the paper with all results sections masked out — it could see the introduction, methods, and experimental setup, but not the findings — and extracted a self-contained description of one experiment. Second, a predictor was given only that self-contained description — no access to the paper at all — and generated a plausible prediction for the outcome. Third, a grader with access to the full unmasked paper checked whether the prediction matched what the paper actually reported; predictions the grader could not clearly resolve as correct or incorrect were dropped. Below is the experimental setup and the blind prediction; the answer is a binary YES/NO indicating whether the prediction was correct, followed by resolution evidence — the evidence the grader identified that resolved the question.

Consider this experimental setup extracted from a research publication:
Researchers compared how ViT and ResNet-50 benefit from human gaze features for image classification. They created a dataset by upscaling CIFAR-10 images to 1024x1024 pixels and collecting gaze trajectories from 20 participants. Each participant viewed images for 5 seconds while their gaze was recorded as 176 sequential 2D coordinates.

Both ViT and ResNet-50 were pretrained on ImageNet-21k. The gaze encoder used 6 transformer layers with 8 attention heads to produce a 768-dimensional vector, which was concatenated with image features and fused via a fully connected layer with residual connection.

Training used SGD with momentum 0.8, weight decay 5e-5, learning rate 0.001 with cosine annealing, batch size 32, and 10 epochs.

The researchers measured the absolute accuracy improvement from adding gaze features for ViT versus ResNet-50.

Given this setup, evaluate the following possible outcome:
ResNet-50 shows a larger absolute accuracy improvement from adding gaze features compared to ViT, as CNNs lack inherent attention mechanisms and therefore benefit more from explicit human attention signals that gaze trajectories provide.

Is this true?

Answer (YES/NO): YES